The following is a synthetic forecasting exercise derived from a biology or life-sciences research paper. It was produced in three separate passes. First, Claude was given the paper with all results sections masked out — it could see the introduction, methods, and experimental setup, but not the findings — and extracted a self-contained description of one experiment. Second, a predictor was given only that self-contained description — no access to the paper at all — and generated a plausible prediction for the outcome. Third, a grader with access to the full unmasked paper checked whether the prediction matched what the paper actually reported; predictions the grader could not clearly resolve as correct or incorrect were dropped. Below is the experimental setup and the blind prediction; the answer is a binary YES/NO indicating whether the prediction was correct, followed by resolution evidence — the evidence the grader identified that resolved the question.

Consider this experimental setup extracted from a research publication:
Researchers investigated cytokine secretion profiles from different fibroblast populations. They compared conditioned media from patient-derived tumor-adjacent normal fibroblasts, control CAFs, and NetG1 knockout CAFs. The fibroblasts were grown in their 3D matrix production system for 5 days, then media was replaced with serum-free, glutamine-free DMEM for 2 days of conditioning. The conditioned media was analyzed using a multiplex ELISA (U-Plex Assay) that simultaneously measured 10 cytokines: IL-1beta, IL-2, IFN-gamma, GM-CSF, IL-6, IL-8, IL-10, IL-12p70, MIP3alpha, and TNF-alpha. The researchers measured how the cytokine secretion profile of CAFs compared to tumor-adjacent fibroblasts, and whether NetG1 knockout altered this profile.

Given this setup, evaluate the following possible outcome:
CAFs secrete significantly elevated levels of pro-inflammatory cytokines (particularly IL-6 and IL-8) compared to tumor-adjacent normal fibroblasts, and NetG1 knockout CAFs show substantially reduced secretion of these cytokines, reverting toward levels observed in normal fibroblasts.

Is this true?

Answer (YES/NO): NO